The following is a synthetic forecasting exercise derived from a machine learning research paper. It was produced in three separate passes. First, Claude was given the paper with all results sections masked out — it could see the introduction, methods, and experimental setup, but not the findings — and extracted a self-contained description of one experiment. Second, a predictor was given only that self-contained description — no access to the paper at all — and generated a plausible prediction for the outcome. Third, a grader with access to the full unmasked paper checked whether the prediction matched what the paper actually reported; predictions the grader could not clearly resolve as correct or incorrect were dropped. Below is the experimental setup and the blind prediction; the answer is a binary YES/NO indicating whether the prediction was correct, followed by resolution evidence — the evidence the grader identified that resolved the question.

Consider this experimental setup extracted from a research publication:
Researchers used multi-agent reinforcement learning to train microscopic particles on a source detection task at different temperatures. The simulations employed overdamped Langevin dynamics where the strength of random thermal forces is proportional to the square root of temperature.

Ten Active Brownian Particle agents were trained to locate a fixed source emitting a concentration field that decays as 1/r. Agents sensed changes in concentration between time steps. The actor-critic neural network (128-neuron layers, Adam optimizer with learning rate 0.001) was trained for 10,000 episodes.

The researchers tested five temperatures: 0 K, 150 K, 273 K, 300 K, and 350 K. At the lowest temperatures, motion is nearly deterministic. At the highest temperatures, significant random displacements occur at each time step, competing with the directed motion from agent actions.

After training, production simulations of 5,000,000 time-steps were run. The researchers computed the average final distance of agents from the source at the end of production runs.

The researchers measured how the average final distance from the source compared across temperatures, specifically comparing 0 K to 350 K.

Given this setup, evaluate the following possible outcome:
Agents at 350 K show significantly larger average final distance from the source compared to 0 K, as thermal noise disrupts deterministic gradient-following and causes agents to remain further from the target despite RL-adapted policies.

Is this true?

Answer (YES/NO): NO